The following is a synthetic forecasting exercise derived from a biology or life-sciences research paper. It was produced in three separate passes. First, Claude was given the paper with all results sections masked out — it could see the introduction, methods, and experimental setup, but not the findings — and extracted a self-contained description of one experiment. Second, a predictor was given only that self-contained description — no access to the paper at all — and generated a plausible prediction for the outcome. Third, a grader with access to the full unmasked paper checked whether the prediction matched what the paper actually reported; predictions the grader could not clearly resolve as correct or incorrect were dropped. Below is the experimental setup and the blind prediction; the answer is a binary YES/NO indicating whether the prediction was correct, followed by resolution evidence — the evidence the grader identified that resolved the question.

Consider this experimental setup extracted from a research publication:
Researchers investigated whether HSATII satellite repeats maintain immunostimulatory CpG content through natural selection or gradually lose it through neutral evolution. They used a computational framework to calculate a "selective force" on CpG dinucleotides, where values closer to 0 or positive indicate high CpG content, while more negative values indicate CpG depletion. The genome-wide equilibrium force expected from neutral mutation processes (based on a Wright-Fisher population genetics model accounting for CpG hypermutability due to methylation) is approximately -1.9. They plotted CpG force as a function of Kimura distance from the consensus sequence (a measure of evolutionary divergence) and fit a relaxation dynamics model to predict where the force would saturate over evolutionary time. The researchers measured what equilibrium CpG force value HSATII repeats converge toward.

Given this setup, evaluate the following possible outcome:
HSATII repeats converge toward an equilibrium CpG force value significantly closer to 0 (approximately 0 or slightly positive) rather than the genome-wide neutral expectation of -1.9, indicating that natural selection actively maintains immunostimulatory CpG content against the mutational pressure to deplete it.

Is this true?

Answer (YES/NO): NO